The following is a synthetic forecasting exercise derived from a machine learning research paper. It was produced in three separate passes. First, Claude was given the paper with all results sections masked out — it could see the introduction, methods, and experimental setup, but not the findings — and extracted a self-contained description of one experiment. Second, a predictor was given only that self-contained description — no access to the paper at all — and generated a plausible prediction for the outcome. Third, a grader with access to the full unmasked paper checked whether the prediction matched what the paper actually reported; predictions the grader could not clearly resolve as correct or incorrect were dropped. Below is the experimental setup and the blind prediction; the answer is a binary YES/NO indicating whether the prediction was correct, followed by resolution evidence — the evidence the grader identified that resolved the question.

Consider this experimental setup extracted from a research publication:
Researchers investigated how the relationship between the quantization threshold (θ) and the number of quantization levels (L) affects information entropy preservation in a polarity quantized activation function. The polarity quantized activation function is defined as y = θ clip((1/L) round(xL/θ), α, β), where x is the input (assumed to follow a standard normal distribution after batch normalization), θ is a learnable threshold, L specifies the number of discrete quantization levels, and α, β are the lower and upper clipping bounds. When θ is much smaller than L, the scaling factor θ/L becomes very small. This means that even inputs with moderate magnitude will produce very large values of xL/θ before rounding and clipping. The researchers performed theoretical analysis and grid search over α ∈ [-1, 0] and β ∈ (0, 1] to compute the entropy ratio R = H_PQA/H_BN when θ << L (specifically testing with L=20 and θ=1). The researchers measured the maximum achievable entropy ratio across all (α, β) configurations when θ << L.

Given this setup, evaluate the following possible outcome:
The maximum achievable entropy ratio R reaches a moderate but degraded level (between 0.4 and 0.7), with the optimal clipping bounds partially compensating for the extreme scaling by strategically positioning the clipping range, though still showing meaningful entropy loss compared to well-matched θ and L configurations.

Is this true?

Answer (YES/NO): NO